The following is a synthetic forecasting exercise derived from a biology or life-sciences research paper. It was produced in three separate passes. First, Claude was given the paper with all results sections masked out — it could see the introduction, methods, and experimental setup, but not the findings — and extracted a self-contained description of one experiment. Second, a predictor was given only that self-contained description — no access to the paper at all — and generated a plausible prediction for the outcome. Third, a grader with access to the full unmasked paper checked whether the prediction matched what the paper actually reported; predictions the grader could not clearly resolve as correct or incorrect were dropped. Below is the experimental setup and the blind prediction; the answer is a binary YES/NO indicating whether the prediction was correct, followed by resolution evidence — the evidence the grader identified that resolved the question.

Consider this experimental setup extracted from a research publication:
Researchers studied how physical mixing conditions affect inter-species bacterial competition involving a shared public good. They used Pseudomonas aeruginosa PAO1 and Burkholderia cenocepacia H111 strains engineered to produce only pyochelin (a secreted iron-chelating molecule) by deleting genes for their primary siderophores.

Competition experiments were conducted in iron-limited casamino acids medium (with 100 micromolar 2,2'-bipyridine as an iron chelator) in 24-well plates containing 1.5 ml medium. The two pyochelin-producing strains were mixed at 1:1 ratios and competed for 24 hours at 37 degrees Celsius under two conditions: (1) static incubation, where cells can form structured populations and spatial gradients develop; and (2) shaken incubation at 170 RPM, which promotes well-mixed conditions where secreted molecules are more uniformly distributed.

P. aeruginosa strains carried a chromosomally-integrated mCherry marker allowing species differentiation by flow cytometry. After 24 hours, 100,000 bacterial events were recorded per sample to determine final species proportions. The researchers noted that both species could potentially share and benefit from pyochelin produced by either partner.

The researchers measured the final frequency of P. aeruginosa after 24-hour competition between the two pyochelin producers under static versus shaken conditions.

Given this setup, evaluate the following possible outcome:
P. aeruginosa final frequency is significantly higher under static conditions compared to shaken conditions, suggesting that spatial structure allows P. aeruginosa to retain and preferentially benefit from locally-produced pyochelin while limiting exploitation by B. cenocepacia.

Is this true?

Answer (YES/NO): NO